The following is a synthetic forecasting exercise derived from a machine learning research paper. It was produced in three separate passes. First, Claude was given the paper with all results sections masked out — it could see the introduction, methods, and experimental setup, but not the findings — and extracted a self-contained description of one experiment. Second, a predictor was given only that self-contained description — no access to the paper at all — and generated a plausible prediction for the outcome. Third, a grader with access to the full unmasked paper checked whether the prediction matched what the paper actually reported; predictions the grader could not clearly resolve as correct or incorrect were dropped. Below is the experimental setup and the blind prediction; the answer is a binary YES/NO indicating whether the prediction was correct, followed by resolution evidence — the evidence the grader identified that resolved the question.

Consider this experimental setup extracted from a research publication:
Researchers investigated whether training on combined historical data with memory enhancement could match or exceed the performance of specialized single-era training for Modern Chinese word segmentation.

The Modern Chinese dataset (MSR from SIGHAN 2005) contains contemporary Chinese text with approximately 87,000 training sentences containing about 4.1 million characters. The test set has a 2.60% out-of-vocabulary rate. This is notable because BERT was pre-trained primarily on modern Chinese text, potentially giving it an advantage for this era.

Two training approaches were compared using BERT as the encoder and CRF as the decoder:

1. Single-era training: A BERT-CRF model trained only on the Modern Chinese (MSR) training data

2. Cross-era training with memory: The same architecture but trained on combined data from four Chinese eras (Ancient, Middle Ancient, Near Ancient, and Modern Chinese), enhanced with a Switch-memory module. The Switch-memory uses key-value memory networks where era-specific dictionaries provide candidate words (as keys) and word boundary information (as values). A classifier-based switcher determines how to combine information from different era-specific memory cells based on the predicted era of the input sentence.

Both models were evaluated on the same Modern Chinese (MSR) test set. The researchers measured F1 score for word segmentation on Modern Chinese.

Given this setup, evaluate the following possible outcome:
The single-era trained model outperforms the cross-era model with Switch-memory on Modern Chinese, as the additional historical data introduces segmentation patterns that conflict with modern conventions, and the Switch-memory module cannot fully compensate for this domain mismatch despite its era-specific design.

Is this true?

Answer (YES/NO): NO